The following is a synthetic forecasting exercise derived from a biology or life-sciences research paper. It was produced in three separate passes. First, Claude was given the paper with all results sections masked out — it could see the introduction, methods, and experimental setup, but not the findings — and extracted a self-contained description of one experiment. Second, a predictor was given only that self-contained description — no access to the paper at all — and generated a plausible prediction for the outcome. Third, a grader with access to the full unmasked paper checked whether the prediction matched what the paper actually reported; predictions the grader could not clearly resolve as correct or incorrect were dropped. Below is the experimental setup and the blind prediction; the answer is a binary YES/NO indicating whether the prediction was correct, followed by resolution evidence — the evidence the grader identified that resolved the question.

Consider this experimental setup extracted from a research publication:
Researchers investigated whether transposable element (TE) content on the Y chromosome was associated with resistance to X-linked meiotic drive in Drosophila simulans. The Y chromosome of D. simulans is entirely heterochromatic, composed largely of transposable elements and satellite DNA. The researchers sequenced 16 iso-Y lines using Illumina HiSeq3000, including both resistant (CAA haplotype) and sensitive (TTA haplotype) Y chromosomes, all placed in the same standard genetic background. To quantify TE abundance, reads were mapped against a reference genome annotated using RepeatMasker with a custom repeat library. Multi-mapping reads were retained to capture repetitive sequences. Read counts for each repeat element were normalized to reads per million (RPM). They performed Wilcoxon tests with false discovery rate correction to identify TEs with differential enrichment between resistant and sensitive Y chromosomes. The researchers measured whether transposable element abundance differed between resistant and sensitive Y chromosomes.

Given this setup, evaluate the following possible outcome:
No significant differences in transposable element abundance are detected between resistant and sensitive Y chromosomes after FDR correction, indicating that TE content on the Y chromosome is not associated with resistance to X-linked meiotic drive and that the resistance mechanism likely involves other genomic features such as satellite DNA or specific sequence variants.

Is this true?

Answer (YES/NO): YES